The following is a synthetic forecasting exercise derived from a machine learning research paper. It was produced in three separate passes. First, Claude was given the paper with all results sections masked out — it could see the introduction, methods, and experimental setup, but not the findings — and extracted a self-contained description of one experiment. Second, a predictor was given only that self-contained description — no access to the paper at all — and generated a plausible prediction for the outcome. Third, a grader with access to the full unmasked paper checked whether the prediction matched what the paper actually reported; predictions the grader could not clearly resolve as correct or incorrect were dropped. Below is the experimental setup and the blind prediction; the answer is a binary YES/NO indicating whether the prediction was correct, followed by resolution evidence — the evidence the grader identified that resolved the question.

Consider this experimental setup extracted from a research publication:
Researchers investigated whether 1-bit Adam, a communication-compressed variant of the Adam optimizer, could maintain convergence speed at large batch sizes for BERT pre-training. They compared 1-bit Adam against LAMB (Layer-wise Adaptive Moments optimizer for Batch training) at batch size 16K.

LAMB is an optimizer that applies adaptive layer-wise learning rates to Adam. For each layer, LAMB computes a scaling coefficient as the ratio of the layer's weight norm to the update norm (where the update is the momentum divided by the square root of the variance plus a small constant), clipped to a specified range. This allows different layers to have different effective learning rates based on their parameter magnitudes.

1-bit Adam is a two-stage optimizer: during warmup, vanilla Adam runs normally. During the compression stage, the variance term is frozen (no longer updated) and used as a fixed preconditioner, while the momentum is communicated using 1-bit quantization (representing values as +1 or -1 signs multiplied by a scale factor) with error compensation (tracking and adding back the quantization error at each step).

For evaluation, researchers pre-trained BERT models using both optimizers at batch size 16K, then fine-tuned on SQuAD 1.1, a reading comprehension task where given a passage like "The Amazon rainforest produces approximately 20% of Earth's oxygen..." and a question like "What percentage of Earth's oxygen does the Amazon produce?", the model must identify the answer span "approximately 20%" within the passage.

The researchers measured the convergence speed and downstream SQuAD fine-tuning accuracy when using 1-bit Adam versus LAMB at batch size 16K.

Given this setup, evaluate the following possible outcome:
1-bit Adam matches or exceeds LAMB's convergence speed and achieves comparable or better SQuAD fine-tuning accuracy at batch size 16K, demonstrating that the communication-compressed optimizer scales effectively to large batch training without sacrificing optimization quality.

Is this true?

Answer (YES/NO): NO